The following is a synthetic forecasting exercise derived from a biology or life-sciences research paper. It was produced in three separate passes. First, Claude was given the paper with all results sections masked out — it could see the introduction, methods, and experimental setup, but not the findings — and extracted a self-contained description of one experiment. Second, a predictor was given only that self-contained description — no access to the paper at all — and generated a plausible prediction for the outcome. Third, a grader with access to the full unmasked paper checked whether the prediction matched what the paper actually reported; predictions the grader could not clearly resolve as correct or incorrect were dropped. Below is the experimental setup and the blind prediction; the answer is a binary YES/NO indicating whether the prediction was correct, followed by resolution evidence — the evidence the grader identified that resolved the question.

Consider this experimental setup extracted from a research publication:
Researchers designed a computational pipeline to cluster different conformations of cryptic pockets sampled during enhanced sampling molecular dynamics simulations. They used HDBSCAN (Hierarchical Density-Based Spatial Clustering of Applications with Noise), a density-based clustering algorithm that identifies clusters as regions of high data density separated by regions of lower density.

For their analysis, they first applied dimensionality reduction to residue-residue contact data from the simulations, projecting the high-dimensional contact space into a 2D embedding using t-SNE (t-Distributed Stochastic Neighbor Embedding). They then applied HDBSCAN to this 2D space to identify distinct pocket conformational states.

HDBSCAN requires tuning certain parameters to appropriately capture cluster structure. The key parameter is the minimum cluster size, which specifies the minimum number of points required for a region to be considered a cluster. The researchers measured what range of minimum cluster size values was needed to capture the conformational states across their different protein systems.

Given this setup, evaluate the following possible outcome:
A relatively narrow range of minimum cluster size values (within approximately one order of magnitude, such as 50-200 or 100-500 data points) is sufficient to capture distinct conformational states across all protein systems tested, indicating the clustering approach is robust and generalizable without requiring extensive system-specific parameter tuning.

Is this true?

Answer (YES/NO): YES